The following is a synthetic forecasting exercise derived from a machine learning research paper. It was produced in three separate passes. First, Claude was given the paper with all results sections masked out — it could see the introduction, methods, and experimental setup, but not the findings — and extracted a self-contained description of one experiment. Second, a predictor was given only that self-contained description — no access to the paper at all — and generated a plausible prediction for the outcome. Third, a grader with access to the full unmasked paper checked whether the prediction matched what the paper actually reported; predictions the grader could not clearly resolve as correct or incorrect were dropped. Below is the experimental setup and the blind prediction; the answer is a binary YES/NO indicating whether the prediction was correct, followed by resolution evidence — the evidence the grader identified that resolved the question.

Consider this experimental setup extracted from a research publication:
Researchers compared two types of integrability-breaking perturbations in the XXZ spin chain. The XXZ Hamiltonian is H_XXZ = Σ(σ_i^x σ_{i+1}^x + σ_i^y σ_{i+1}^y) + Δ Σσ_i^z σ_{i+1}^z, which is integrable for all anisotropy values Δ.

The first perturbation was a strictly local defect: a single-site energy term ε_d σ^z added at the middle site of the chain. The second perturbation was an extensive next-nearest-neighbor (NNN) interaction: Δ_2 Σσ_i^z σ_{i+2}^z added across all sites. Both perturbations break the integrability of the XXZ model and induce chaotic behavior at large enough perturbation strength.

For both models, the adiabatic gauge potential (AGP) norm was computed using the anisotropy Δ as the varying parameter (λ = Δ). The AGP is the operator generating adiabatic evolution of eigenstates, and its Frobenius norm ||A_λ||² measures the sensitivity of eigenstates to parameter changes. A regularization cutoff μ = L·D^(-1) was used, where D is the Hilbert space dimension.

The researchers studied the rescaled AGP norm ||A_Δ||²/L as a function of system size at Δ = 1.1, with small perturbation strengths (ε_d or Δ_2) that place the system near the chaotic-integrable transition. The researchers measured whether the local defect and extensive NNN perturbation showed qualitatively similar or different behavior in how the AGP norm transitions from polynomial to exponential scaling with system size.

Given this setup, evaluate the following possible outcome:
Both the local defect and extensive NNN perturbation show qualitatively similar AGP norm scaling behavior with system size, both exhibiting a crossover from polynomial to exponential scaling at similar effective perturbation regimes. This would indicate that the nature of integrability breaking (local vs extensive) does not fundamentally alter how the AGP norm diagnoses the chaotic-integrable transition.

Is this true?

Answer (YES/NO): YES